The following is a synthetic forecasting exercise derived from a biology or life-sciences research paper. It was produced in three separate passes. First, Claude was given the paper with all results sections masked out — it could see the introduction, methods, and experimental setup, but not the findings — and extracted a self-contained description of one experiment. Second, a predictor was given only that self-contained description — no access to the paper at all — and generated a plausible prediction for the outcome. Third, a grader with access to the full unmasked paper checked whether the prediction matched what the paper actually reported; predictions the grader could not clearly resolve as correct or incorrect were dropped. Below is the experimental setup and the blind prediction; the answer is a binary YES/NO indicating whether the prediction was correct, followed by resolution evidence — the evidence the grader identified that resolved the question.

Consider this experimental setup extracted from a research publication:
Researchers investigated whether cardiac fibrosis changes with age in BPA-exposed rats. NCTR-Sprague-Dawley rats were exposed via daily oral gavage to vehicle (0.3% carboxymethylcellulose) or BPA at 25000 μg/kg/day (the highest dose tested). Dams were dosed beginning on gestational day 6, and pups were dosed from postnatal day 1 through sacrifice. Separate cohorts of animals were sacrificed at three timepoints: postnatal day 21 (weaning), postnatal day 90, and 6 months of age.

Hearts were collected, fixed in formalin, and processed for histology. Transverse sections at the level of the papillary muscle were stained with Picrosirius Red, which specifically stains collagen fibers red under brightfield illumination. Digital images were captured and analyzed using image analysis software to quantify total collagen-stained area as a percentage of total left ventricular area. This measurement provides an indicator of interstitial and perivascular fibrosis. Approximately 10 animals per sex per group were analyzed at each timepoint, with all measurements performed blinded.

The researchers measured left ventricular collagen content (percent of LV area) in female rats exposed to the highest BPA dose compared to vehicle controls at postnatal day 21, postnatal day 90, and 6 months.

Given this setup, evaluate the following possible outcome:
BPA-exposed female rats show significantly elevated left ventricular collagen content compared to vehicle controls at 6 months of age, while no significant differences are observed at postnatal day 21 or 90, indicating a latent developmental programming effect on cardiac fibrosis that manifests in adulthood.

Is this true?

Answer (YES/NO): NO